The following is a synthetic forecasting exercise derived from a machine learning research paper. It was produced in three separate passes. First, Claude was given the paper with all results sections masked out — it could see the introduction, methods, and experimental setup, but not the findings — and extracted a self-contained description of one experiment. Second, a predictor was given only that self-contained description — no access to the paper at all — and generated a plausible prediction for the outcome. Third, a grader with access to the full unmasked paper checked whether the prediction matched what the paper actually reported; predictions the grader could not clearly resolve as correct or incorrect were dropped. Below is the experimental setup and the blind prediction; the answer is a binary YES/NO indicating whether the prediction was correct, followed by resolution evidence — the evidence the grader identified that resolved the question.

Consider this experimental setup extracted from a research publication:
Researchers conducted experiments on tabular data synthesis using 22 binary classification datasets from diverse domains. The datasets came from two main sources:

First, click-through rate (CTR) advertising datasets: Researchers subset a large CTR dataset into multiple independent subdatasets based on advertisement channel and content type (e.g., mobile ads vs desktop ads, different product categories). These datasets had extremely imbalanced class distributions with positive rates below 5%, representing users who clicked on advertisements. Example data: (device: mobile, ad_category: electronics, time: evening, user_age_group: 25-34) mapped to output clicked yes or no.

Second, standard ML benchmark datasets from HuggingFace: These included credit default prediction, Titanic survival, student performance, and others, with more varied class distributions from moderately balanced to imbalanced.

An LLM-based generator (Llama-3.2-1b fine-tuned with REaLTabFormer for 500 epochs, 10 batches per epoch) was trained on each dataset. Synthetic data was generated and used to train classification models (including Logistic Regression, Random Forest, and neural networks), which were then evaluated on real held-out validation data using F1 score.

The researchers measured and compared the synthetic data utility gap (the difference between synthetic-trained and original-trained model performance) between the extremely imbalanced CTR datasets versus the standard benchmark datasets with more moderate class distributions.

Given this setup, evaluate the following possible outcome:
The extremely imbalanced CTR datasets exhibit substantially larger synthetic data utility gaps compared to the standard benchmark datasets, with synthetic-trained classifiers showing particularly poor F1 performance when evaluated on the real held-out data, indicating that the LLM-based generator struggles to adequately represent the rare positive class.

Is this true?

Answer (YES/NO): YES